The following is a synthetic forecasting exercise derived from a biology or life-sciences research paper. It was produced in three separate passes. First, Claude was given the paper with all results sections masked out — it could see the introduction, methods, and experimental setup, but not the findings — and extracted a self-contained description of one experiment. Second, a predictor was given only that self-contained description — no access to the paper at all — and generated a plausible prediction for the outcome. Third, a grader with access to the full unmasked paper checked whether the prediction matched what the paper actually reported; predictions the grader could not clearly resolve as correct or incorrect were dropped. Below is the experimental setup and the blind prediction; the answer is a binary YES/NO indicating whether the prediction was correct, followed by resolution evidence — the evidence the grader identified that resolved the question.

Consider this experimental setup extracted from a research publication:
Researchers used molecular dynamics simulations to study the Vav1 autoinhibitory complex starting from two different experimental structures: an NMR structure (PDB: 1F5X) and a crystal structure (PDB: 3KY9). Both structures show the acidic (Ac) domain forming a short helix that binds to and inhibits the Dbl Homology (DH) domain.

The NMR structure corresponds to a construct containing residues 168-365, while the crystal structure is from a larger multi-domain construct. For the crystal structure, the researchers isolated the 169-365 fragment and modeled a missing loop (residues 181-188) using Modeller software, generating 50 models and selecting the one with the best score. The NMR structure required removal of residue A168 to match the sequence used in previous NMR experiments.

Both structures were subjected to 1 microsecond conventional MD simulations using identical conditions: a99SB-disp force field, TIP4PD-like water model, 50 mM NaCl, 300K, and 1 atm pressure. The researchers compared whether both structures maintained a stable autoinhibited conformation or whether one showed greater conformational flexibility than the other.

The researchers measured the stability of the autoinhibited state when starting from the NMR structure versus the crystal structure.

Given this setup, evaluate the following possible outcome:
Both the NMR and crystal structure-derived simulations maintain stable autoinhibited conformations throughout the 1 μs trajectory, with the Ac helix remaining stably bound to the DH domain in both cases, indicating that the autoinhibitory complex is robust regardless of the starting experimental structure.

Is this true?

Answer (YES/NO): NO